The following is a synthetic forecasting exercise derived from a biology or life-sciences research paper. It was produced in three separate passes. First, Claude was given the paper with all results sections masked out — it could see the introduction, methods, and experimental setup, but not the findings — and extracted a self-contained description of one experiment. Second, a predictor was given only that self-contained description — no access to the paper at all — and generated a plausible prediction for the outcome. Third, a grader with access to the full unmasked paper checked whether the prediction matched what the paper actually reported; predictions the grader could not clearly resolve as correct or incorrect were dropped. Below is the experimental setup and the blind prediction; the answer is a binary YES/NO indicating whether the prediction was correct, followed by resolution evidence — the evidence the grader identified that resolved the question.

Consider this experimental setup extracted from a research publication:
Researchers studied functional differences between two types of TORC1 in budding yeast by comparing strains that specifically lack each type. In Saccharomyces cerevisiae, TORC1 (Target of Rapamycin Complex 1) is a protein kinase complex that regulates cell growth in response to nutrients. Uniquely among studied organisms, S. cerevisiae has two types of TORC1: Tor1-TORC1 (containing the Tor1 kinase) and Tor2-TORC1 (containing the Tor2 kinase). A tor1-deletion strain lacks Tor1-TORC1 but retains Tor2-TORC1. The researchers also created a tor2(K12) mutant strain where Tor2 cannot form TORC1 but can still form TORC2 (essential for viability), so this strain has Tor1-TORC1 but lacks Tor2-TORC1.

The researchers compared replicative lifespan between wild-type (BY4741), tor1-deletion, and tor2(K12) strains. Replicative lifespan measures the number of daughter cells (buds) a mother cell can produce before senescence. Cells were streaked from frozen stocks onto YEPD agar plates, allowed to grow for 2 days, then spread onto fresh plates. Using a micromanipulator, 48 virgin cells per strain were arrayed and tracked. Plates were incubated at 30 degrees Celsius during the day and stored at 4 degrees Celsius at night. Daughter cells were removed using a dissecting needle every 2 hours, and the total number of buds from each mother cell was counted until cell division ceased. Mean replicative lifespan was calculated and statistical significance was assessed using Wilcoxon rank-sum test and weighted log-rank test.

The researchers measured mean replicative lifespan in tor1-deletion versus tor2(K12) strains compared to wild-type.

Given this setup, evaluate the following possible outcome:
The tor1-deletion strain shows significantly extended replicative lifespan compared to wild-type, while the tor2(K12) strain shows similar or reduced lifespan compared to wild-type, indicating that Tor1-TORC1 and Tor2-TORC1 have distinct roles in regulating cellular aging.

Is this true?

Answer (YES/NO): YES